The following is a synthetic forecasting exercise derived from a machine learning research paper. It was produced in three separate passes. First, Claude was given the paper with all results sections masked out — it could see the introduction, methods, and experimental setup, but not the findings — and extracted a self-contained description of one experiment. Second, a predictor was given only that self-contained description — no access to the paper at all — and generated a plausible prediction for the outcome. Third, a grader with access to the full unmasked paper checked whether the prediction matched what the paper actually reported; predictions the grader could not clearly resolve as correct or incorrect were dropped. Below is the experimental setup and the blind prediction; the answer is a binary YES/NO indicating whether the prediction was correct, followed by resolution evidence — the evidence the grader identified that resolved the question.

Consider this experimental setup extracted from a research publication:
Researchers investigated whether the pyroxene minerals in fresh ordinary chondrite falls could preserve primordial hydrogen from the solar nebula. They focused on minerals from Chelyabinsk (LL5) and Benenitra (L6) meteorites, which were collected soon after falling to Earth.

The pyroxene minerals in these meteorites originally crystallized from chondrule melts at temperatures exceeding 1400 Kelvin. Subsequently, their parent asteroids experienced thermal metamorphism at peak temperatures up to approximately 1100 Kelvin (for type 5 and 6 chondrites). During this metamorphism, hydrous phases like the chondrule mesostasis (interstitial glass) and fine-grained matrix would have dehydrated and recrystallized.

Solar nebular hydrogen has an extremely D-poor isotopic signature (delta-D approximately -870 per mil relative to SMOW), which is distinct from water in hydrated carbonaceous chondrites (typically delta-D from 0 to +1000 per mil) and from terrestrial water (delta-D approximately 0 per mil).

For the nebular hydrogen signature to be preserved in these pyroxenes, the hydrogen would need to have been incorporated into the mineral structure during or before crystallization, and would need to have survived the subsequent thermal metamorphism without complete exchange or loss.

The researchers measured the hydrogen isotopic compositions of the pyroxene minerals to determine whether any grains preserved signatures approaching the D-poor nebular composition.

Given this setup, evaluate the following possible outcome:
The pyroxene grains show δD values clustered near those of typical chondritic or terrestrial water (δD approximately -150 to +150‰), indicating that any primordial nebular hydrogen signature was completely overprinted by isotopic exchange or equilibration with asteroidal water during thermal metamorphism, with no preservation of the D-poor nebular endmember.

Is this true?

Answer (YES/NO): NO